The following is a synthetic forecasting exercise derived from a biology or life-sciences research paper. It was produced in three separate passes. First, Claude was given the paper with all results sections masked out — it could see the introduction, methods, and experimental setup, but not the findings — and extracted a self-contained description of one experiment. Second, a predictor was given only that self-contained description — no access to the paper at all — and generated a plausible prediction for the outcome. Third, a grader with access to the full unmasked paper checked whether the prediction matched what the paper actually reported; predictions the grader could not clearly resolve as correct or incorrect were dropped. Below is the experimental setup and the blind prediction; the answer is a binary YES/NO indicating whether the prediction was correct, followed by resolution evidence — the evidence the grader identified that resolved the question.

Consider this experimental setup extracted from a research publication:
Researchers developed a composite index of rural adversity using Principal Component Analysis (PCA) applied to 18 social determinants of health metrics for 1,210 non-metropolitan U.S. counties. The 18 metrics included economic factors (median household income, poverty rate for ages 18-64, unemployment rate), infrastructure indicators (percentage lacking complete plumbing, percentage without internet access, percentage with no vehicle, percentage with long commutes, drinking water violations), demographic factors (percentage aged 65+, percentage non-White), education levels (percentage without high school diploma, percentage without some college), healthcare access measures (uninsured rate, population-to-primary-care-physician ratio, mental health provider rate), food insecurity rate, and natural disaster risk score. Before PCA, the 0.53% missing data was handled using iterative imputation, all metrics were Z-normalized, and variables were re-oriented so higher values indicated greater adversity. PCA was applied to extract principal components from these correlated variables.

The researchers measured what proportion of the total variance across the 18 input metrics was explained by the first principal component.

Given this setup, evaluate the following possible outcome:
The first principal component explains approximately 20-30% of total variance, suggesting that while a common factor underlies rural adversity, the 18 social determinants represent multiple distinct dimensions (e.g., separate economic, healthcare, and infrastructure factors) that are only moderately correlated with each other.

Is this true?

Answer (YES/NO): YES